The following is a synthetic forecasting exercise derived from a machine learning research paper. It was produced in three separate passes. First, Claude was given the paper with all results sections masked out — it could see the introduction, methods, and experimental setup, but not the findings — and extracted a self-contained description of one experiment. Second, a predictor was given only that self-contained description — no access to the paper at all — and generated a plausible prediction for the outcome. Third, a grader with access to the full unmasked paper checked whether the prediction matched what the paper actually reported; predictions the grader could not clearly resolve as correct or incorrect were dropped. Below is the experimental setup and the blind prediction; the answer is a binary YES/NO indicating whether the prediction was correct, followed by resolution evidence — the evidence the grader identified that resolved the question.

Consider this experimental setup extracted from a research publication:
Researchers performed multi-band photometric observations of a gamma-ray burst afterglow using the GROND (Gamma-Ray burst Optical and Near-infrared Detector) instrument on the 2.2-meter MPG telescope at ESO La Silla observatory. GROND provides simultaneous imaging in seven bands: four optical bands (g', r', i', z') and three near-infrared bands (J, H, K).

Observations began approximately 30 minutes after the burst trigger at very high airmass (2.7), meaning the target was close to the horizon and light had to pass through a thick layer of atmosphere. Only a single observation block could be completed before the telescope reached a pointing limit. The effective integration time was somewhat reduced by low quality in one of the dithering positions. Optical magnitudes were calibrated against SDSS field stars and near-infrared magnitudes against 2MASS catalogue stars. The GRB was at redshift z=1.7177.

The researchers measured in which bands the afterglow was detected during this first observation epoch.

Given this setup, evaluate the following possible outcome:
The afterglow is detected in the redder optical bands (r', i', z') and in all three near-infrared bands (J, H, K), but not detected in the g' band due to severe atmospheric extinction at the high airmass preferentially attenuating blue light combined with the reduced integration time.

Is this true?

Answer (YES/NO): NO